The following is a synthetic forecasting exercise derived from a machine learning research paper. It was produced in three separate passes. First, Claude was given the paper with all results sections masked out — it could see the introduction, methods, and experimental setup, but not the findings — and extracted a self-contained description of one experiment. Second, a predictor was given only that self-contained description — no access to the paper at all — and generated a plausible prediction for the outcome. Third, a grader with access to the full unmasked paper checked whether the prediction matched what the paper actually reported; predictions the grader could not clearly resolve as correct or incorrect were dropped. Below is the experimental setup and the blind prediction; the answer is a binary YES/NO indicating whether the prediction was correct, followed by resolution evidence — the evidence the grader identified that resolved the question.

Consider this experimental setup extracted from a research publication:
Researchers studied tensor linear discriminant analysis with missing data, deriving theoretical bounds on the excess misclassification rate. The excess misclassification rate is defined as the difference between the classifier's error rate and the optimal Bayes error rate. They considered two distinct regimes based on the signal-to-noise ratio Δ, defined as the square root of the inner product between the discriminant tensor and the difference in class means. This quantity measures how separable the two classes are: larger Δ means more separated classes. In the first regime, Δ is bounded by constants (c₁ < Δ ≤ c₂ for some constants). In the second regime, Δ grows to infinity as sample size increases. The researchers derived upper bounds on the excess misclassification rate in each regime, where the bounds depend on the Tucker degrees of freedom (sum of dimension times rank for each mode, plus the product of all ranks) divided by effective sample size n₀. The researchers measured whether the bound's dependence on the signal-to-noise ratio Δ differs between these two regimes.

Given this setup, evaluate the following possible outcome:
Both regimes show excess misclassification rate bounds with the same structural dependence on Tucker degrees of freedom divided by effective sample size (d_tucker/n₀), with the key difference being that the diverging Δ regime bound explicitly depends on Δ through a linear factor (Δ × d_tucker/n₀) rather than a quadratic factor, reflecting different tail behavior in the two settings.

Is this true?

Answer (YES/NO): NO